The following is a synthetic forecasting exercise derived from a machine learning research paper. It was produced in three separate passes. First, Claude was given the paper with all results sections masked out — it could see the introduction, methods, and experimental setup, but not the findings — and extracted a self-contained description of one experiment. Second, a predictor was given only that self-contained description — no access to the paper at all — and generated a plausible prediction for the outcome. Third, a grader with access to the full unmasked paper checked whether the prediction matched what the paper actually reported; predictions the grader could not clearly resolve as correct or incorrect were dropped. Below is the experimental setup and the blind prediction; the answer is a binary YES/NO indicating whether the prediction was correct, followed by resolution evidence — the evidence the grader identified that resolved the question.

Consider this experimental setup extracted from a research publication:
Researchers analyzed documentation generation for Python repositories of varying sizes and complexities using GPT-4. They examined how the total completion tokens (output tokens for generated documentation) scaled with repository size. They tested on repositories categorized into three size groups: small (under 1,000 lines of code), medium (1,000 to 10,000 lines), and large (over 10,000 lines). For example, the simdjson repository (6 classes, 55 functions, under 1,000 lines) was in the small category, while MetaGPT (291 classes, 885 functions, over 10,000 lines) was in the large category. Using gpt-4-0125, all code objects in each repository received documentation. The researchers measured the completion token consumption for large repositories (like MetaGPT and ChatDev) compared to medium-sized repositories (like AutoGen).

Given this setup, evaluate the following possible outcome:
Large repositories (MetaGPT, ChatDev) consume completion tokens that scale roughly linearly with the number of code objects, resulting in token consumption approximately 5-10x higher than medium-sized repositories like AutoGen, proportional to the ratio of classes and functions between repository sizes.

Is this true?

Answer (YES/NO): NO